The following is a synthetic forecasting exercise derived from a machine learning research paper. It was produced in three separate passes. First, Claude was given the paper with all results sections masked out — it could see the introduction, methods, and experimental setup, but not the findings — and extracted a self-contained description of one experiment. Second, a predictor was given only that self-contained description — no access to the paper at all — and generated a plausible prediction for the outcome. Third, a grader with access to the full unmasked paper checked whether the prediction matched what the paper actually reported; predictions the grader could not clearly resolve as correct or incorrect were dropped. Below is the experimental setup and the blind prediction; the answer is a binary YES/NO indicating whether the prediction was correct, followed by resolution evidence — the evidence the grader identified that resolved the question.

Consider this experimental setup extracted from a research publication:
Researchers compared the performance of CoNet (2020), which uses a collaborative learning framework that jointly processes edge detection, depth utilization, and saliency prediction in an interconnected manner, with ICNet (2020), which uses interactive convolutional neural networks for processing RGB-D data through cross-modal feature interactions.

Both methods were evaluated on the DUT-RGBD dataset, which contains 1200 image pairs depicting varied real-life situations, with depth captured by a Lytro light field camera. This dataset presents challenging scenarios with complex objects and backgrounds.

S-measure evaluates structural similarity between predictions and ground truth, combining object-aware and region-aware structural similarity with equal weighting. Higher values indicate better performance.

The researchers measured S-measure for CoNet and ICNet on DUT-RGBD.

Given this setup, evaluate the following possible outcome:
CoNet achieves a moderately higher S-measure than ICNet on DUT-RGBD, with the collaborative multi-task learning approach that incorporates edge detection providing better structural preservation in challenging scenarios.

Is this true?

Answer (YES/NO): YES